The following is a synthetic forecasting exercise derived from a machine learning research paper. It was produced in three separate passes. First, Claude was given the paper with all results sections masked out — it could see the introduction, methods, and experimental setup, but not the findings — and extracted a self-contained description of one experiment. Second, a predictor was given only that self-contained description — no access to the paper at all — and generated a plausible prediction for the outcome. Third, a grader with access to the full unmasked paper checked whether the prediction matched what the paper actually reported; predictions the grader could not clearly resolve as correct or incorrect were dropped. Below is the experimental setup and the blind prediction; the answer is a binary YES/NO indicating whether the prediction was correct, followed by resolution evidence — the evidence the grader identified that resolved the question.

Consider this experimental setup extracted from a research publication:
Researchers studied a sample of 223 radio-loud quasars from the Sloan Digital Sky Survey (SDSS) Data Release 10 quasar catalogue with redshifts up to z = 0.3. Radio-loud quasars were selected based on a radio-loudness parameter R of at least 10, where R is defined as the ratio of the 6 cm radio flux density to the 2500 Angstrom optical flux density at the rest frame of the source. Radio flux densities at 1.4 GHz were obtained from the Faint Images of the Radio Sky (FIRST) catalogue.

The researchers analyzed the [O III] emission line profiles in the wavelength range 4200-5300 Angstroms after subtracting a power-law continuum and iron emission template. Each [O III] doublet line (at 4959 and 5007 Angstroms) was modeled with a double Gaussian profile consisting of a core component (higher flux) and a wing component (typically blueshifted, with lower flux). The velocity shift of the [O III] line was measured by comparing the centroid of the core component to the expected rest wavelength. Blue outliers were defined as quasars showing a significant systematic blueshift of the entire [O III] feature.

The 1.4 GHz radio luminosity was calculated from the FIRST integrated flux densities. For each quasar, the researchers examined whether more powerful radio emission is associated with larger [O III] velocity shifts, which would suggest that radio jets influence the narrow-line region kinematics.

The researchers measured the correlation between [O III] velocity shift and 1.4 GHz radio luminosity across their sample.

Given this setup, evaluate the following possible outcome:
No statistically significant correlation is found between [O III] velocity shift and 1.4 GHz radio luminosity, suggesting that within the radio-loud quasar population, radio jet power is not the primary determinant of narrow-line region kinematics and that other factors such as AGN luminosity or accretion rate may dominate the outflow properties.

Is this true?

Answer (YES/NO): YES